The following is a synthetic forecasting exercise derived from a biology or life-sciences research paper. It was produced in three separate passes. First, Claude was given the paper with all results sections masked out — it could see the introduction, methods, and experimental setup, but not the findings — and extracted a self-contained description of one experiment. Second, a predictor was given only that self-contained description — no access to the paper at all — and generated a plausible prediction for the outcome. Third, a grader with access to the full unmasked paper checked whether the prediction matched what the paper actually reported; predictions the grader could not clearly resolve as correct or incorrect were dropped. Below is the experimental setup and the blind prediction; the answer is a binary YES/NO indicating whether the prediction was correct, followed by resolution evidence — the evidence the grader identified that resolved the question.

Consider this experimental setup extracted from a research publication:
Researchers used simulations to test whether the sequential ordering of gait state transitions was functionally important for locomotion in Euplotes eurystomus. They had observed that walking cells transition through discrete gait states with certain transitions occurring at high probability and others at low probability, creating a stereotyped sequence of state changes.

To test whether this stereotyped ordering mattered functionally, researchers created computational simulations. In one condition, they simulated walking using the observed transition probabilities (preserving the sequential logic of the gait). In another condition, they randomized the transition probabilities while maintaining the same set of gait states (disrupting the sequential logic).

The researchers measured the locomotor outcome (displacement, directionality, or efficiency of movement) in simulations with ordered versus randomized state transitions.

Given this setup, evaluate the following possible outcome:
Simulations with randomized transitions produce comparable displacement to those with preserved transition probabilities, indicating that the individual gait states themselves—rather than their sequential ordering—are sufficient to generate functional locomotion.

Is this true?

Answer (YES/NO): NO